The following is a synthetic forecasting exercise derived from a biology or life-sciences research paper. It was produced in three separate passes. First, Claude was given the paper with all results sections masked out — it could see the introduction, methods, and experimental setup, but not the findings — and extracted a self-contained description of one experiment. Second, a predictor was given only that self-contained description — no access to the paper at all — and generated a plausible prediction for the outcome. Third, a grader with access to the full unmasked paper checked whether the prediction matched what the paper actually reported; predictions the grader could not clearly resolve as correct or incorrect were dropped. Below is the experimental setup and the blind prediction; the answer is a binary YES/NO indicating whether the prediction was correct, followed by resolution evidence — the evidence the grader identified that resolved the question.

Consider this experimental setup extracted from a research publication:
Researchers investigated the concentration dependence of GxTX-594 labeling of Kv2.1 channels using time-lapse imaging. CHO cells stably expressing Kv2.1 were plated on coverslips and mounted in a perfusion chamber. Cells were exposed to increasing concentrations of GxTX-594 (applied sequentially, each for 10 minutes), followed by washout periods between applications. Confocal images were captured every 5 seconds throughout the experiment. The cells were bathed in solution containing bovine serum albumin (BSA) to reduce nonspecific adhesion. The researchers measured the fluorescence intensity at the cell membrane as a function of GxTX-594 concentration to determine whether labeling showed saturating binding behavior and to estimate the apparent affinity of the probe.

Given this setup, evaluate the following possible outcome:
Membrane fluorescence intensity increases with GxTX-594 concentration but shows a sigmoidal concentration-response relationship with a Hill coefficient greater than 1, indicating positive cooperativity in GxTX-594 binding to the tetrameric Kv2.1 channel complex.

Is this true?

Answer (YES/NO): NO